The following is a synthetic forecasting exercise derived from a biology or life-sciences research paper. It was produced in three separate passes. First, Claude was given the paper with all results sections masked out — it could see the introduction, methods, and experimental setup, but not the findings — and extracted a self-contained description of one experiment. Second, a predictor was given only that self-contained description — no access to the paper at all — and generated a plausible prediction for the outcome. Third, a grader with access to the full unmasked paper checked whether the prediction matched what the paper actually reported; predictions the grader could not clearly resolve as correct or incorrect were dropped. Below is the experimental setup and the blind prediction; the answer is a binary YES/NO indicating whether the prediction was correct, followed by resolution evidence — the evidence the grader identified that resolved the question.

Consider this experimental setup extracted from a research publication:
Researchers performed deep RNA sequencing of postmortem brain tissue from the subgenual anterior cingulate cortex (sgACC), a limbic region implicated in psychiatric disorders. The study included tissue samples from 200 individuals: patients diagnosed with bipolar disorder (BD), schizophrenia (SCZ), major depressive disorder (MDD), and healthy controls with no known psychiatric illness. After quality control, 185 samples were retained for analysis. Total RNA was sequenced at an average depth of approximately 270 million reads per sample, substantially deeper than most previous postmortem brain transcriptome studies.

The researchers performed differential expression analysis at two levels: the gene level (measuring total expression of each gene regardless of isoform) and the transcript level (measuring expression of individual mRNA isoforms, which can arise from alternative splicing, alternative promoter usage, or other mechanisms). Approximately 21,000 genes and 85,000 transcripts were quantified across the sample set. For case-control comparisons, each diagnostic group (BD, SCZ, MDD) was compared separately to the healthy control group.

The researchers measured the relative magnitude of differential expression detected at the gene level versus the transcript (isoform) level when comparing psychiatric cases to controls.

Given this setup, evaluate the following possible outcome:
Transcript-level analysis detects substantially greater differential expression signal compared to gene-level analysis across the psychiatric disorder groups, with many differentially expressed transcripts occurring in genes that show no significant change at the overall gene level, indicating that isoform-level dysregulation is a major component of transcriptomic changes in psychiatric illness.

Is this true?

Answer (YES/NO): YES